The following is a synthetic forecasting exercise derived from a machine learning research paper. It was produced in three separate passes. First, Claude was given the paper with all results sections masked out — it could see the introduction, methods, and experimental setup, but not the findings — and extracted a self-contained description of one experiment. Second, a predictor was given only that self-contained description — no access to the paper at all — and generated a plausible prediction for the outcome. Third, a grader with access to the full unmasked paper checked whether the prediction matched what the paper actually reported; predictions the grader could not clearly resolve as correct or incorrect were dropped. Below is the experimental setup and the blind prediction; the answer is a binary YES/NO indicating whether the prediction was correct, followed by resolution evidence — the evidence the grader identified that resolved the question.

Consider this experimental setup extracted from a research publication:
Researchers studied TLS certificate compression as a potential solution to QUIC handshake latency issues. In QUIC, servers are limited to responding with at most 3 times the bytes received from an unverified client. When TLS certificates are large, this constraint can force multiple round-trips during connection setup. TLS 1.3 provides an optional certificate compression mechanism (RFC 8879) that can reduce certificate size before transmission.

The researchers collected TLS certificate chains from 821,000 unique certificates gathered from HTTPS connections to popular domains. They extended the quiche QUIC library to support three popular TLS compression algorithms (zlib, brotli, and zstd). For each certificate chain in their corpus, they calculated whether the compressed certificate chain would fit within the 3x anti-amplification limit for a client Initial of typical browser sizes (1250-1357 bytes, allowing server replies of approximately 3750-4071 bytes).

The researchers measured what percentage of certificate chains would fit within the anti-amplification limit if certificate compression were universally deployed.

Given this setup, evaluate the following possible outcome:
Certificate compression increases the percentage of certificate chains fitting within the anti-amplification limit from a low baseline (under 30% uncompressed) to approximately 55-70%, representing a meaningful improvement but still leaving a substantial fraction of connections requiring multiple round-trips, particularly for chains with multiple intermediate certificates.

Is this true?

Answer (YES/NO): NO